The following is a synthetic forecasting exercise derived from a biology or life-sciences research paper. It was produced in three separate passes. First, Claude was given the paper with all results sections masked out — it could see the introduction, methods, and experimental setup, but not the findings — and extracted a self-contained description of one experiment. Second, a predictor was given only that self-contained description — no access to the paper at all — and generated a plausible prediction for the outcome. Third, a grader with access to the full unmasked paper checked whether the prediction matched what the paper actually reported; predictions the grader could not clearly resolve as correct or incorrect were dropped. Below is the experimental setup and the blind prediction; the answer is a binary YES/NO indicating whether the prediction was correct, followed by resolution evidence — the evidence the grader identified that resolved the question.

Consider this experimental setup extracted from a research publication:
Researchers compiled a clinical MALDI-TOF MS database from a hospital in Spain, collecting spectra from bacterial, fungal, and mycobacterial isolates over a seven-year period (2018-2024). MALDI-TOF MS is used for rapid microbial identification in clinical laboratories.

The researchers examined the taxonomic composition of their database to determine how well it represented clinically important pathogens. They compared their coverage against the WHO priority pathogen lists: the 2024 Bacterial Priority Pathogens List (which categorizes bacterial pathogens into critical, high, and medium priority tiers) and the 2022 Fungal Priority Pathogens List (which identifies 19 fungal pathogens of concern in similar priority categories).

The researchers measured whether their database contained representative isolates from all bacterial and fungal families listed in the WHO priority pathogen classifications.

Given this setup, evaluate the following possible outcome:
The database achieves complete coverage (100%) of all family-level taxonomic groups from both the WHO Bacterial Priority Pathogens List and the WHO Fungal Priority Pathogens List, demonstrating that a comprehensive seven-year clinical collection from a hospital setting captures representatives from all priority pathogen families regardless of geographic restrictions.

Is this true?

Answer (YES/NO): YES